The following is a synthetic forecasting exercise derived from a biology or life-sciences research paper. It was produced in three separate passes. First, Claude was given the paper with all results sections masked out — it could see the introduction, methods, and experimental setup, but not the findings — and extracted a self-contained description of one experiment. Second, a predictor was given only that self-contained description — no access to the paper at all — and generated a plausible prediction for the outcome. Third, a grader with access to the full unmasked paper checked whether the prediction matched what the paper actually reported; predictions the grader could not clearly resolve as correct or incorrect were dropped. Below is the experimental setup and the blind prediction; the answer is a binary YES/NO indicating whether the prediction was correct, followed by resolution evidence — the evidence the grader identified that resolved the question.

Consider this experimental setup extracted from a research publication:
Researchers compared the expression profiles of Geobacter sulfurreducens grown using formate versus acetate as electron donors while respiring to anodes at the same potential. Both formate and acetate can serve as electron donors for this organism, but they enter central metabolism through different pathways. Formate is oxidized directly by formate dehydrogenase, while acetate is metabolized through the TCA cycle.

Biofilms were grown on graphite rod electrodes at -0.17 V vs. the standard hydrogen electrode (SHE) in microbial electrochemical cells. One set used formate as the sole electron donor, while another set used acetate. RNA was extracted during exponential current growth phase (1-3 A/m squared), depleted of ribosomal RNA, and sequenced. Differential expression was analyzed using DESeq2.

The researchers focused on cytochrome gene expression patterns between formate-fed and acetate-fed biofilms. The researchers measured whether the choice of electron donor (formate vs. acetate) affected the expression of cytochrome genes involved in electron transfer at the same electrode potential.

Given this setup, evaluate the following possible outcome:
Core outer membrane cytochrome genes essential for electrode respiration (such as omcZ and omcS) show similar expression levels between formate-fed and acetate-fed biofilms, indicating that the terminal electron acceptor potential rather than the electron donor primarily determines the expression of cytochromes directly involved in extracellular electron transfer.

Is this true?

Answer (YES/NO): NO